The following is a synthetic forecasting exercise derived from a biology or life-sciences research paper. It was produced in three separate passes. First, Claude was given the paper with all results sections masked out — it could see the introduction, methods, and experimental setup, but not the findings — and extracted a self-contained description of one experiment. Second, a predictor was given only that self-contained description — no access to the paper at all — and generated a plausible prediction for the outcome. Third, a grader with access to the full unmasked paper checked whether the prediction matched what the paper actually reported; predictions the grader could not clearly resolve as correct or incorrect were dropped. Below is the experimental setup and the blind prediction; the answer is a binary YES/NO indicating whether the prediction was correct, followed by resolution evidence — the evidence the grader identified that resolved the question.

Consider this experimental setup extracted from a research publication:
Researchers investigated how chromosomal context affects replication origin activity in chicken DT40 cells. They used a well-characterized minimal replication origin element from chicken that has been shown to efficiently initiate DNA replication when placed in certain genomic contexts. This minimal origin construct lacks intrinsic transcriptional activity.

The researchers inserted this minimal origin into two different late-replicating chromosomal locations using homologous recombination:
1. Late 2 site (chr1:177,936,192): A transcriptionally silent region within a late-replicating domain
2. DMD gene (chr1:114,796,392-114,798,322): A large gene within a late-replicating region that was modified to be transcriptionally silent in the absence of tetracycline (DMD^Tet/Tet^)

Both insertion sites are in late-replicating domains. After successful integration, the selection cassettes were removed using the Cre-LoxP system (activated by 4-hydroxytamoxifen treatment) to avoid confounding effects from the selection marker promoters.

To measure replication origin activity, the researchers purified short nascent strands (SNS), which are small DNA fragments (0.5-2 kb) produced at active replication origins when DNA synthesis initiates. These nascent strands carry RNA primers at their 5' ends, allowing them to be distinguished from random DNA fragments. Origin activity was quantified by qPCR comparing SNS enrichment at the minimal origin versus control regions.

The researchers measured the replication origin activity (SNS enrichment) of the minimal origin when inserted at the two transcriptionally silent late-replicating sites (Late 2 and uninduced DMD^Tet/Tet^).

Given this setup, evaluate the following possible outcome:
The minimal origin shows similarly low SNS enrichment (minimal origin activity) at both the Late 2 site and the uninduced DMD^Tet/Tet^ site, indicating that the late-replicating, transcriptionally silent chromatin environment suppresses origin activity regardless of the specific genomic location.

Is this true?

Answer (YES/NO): YES